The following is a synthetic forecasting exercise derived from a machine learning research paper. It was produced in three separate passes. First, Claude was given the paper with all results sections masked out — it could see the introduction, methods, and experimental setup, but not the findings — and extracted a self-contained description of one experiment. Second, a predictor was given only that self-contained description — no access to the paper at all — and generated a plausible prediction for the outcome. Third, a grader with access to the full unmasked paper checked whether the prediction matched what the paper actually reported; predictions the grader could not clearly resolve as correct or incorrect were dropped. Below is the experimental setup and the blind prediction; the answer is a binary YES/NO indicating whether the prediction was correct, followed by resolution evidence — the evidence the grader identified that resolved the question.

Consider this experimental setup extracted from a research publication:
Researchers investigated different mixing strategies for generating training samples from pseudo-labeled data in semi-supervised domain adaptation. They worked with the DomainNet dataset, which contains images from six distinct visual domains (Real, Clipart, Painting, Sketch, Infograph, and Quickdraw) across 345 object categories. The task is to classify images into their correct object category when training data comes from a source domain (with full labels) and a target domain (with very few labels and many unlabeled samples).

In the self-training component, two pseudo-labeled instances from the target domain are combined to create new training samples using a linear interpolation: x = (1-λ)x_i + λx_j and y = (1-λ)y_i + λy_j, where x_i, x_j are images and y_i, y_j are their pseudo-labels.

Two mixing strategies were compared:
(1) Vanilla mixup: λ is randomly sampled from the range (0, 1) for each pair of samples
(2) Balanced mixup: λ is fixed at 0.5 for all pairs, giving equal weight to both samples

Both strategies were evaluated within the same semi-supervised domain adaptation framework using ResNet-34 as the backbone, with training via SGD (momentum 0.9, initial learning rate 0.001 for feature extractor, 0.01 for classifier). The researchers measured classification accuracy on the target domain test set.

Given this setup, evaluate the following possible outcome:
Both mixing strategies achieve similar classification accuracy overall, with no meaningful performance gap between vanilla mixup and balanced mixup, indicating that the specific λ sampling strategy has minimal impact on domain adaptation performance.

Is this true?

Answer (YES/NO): NO